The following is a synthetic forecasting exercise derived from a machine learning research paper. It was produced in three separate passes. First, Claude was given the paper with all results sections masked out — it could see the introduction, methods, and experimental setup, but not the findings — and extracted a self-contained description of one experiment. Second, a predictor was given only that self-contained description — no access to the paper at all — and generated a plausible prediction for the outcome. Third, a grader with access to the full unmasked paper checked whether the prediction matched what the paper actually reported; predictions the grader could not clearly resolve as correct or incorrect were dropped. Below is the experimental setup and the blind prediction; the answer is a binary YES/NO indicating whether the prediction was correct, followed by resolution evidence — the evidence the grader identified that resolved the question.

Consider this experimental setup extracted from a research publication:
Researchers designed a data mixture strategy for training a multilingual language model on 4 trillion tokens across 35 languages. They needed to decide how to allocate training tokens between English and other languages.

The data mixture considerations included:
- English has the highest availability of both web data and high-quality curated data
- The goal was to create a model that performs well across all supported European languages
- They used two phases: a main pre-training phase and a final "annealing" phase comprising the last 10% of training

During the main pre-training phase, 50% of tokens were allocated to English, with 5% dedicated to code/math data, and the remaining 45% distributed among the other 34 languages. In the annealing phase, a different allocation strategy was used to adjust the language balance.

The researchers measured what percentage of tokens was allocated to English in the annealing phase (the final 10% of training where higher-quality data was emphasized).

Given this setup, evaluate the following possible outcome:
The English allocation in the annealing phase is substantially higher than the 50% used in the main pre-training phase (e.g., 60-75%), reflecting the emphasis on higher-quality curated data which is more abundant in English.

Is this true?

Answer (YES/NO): NO